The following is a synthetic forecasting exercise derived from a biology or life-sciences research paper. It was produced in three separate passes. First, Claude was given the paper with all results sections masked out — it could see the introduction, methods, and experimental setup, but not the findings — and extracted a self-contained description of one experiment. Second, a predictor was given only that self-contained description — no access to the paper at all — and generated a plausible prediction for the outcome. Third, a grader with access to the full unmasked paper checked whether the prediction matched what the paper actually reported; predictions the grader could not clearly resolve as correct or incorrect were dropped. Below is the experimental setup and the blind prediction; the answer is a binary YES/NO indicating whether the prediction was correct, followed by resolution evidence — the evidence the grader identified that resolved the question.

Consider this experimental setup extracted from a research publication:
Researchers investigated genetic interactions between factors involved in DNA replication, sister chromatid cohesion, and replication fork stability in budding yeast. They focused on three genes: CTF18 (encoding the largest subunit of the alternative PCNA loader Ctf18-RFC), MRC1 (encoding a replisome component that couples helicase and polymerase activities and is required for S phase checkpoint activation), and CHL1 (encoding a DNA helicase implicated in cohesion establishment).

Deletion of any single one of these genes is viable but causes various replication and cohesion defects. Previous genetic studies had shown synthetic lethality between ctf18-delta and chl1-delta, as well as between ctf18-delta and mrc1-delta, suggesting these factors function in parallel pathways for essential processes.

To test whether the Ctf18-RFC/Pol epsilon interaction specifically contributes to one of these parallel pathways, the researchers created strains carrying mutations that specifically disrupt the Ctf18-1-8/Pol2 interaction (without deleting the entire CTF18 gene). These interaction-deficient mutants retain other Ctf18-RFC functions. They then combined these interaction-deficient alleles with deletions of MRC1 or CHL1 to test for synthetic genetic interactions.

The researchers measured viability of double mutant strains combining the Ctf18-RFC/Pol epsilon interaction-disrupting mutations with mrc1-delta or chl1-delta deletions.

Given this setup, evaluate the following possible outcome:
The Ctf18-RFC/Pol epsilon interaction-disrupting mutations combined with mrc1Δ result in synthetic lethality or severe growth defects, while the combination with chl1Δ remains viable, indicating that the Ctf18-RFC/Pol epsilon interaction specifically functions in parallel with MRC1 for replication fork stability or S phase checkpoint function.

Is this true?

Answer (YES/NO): NO